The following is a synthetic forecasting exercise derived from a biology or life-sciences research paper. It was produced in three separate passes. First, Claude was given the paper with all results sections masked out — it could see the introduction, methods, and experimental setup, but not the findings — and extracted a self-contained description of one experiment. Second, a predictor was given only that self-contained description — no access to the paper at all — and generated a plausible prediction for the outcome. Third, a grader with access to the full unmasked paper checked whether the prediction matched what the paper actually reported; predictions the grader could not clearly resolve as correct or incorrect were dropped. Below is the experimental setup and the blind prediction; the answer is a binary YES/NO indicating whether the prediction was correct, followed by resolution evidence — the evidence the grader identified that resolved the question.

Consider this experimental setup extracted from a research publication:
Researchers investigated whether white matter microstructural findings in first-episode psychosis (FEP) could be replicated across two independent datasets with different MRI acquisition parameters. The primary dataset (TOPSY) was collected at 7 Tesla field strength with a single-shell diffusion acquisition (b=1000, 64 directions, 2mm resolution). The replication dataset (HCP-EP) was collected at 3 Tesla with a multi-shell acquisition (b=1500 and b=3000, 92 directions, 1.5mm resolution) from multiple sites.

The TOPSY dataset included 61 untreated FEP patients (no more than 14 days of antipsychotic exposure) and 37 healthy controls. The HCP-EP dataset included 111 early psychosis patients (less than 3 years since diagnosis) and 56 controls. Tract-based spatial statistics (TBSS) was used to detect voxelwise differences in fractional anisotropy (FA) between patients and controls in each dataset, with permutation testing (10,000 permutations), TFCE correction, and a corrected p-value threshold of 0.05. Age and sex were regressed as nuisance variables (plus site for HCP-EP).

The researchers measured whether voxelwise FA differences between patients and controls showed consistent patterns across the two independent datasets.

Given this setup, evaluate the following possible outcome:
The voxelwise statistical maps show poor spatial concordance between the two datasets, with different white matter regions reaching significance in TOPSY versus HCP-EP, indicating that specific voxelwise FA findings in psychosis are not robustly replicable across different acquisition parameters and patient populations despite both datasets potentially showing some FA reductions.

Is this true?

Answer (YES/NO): NO